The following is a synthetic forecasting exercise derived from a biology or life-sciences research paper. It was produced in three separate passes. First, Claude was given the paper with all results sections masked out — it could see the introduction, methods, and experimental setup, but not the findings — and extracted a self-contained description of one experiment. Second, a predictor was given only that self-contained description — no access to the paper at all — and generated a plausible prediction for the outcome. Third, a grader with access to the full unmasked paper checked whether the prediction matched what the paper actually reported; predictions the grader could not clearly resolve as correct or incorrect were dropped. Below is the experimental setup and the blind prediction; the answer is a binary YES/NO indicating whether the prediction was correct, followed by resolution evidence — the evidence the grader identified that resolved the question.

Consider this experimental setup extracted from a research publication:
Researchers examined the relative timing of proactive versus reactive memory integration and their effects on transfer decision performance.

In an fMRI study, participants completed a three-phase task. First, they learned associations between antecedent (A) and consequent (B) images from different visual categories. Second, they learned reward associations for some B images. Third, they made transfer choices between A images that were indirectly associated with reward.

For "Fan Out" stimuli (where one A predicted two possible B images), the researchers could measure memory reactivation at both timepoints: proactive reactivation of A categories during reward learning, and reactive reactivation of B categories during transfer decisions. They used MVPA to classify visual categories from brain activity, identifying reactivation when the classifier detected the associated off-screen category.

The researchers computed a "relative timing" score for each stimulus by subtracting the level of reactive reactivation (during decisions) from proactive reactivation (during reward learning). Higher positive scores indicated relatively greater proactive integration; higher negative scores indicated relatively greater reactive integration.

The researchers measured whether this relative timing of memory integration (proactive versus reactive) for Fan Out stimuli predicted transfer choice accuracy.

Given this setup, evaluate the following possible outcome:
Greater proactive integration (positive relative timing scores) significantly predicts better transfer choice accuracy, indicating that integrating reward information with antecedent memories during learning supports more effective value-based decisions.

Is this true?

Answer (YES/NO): YES